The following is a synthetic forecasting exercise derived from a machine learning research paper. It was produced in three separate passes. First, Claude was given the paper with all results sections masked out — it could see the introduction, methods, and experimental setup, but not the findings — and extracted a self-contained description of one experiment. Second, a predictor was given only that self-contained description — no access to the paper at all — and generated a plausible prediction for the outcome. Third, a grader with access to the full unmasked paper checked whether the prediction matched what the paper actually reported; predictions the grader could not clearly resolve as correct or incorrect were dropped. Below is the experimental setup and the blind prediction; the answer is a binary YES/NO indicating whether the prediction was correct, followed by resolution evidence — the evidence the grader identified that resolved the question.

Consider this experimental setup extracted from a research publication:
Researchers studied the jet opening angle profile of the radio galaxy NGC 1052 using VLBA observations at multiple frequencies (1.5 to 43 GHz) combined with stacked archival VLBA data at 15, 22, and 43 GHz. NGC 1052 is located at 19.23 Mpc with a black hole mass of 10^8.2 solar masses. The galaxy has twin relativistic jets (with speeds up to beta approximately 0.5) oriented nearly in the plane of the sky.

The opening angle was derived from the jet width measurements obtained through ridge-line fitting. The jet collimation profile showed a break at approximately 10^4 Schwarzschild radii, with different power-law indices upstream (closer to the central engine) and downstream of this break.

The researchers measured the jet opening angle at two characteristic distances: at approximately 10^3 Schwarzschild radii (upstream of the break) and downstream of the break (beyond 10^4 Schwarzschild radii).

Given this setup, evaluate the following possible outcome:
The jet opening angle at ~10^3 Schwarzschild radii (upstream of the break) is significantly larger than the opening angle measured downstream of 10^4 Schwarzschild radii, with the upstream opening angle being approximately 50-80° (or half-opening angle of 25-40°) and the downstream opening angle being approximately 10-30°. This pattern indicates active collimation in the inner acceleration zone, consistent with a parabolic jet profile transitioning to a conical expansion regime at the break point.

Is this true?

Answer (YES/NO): NO